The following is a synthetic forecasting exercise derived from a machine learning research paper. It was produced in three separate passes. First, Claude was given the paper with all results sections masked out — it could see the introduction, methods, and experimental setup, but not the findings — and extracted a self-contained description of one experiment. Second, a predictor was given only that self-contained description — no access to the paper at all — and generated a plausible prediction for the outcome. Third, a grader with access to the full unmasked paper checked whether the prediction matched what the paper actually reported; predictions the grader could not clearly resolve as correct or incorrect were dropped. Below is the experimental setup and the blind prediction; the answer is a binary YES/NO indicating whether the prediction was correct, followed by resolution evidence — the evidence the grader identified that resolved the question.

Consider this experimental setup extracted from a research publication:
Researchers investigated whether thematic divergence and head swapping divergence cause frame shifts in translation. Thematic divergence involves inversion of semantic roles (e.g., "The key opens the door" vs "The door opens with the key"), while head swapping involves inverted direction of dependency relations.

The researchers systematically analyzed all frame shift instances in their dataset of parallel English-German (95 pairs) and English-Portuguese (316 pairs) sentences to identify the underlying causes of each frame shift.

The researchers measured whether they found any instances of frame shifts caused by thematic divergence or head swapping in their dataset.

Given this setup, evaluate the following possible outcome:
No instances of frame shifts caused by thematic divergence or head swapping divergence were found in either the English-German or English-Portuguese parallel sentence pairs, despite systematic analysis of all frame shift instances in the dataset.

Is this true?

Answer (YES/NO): YES